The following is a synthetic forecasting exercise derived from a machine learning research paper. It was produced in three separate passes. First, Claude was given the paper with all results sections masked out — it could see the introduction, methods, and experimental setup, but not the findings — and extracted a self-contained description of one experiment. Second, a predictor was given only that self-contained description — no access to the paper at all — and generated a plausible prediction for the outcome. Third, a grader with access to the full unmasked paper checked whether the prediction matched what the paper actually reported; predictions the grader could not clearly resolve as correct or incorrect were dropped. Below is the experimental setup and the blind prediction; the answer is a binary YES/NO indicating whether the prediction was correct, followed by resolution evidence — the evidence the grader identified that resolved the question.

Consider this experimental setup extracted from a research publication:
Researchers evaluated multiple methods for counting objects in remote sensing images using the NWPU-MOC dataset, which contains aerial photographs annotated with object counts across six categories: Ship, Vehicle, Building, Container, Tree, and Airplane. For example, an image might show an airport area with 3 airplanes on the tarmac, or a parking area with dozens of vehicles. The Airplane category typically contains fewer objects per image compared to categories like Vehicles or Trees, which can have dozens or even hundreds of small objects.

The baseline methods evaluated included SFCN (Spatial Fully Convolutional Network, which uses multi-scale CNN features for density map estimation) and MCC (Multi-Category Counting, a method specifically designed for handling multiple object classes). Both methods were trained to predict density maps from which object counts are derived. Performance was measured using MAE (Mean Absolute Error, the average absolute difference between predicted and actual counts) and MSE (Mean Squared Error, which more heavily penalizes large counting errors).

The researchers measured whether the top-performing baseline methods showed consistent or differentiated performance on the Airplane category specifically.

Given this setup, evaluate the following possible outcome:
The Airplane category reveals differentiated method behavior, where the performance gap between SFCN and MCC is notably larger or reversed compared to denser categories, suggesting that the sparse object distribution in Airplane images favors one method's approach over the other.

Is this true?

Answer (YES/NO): NO